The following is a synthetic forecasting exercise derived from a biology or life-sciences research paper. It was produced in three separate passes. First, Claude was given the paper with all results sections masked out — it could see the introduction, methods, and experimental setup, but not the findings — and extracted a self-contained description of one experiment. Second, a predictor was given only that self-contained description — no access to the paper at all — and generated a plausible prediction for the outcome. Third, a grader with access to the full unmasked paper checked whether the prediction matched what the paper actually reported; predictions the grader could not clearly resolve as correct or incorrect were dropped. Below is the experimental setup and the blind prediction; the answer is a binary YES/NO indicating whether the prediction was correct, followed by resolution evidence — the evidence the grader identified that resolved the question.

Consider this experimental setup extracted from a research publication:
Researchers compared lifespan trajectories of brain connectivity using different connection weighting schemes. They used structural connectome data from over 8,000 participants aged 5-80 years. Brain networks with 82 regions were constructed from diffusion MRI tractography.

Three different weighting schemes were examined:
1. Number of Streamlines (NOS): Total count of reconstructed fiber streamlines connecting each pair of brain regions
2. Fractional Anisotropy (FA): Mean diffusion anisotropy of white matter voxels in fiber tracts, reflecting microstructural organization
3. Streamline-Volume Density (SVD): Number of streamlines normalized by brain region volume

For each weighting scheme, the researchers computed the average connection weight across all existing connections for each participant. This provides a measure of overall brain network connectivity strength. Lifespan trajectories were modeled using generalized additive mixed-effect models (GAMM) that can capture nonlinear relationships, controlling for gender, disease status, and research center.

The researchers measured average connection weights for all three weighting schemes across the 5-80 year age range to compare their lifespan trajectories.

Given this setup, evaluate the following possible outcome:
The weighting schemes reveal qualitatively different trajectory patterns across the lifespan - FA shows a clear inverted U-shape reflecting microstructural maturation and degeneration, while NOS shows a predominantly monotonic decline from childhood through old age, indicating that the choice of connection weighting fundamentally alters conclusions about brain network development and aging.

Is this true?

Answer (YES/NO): NO